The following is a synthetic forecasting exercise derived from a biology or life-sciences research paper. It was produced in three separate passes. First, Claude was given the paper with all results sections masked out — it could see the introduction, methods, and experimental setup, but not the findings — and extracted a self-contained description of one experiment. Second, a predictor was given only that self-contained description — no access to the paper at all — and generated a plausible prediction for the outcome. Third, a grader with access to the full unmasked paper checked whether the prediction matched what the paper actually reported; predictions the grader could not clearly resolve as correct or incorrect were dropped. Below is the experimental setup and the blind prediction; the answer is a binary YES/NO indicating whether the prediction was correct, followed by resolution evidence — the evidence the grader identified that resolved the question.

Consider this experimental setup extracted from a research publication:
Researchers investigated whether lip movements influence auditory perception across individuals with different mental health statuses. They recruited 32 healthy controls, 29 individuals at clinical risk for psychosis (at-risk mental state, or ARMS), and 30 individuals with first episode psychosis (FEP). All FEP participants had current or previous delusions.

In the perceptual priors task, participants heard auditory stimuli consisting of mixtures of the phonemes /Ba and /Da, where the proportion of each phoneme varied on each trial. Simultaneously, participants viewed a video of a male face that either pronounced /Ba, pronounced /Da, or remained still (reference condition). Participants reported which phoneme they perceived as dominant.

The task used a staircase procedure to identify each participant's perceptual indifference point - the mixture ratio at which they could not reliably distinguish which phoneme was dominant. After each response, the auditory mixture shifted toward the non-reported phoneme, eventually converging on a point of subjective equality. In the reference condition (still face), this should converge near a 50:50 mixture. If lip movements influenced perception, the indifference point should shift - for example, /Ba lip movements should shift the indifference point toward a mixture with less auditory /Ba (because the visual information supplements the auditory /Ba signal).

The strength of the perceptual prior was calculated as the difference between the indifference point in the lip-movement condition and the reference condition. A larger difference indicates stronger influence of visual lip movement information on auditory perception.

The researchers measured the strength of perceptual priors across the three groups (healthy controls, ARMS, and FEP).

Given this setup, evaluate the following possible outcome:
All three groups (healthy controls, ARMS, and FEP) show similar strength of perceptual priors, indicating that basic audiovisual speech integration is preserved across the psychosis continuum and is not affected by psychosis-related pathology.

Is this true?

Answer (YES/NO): NO